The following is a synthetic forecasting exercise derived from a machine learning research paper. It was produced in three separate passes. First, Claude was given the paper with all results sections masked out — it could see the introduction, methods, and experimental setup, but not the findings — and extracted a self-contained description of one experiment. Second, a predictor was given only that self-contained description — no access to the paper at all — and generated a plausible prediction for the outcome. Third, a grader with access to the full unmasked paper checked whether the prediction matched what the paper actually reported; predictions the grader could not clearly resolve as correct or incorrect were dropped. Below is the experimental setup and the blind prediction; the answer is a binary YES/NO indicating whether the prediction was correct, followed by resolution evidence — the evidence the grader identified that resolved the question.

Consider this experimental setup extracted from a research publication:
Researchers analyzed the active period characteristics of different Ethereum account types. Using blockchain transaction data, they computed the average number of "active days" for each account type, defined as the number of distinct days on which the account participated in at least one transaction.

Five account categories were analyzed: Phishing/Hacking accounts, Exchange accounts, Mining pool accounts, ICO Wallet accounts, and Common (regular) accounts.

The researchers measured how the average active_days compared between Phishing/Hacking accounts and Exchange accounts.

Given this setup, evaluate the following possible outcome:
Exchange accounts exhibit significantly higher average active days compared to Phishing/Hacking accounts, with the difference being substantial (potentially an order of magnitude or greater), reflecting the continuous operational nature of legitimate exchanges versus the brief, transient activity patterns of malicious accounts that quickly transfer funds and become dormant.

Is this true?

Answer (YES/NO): YES